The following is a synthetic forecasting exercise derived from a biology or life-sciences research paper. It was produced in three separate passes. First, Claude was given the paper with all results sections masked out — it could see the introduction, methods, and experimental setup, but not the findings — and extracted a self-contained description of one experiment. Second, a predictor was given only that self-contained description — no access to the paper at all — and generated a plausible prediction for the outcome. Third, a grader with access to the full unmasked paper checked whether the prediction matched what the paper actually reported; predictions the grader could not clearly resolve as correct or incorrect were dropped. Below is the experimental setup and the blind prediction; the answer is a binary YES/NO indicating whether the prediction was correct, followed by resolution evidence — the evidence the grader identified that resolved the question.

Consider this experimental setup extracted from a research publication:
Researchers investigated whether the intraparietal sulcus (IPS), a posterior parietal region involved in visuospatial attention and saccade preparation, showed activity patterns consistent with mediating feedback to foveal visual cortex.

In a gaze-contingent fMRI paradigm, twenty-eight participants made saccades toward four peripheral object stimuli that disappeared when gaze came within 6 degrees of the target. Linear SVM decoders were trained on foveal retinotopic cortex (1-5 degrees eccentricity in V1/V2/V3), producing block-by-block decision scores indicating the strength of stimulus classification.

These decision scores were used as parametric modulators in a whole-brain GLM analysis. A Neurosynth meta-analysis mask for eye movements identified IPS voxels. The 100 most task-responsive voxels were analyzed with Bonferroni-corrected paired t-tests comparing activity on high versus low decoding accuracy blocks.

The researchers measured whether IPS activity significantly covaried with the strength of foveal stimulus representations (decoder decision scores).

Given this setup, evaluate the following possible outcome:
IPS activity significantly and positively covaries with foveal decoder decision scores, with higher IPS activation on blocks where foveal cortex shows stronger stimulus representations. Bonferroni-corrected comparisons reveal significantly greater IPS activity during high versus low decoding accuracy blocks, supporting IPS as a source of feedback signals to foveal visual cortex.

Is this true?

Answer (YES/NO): YES